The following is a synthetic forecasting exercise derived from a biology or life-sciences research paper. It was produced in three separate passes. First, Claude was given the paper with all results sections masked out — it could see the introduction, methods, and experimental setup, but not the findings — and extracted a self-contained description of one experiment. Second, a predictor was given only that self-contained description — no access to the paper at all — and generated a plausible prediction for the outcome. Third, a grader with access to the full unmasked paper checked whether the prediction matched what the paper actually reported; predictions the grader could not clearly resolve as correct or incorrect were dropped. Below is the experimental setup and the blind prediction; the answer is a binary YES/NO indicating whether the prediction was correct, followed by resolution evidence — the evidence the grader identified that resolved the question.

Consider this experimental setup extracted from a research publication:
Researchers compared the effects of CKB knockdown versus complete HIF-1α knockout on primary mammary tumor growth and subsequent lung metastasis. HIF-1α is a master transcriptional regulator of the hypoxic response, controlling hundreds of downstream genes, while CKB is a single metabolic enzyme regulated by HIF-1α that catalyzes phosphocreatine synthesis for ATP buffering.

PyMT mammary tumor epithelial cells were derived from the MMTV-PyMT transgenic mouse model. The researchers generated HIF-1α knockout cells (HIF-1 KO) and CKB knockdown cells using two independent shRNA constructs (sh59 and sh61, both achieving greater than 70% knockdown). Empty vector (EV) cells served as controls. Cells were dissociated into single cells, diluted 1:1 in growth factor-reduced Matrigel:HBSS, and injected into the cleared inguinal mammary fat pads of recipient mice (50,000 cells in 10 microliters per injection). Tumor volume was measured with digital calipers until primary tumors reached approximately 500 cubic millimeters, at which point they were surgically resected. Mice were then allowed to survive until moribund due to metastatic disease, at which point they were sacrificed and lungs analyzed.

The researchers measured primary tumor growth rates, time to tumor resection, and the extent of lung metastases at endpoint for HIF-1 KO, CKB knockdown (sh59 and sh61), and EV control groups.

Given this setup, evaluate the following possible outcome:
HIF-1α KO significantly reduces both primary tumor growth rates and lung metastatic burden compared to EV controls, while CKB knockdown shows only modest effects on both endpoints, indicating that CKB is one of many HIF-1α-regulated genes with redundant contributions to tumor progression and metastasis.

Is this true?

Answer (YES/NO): NO